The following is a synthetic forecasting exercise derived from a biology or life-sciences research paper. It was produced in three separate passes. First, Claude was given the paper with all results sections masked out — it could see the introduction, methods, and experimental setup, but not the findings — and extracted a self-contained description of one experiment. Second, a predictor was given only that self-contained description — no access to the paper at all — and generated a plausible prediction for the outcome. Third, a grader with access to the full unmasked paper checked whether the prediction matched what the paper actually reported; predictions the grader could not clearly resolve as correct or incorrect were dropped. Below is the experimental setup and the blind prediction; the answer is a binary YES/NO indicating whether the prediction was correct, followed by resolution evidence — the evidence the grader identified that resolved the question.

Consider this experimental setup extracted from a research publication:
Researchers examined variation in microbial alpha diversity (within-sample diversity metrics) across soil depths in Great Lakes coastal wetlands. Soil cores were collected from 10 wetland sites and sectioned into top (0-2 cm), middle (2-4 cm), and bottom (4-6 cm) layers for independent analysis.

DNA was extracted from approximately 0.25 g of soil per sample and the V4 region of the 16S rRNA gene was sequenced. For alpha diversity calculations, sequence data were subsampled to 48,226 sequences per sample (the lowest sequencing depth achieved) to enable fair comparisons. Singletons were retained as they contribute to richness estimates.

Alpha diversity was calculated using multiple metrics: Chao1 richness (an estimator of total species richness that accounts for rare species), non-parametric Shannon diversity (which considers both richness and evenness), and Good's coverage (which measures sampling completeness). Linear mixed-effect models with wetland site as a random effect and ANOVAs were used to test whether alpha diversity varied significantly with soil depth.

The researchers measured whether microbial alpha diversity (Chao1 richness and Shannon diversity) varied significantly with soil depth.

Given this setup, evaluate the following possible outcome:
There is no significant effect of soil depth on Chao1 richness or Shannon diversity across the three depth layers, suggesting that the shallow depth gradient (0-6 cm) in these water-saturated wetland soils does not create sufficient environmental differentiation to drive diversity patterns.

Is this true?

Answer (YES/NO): YES